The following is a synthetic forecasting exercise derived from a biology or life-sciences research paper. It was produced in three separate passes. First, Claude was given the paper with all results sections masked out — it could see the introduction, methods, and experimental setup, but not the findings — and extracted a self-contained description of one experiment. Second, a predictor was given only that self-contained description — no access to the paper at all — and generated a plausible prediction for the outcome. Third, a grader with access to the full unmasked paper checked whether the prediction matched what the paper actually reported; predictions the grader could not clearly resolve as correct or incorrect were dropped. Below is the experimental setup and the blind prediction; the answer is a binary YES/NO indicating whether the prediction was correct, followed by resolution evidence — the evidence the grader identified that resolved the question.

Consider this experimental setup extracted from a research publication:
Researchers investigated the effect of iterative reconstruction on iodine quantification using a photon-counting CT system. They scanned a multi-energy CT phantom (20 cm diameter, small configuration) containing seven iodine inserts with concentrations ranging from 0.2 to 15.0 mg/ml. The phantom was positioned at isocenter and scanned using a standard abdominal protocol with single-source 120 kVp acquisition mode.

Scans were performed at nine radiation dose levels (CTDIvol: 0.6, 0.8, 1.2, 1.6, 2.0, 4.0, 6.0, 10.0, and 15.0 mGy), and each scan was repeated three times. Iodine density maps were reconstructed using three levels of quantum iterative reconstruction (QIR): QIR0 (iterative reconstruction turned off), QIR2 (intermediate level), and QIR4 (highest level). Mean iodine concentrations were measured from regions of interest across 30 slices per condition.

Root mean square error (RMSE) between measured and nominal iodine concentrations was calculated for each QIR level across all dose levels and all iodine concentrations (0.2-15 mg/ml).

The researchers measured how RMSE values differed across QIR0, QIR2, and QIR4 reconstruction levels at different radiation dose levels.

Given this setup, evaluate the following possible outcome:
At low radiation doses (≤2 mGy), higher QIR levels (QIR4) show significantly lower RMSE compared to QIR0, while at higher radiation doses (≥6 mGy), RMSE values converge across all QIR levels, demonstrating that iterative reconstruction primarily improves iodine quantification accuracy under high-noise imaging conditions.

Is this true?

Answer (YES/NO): NO